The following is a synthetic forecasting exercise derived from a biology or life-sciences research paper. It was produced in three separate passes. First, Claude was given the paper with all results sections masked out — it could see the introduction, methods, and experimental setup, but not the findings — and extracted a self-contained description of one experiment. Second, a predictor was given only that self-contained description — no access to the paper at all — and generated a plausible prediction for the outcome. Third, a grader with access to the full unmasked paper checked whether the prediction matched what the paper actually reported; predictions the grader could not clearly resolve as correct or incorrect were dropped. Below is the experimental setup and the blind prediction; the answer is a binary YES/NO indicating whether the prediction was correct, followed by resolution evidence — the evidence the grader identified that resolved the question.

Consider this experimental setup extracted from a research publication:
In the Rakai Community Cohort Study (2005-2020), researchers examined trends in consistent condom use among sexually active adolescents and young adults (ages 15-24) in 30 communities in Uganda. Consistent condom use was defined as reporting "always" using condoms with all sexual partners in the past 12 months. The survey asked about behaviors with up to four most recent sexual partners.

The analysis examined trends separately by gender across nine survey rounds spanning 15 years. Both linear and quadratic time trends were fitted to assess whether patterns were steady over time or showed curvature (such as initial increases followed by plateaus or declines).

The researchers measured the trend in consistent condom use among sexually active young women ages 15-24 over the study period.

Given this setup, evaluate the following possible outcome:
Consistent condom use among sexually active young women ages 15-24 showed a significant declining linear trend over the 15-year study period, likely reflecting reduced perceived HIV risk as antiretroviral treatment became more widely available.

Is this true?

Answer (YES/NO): YES